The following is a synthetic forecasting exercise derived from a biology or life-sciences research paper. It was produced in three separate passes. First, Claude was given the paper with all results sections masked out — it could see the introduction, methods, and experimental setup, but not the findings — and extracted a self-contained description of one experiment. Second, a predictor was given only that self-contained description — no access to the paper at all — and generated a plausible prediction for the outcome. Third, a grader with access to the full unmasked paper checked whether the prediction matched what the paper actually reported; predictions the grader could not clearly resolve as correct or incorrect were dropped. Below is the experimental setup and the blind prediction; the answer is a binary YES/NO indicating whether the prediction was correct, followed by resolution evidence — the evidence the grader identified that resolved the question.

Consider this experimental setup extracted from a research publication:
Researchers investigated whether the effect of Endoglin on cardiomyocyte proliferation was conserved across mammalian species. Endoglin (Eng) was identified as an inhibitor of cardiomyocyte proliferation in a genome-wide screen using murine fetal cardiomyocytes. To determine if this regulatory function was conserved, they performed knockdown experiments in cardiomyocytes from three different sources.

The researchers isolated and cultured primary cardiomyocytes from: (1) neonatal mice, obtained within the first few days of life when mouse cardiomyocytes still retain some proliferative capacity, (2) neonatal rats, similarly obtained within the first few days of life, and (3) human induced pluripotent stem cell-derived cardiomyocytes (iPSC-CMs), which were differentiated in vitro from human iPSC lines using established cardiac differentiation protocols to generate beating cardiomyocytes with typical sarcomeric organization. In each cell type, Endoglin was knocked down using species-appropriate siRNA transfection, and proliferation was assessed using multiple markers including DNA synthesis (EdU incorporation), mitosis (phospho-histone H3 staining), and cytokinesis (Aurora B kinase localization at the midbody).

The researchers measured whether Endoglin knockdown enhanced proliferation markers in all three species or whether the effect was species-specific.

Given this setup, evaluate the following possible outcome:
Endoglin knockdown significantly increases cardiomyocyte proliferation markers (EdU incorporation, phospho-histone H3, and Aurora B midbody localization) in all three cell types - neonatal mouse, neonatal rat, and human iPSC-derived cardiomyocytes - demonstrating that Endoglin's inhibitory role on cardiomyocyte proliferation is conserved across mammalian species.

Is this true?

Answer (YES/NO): YES